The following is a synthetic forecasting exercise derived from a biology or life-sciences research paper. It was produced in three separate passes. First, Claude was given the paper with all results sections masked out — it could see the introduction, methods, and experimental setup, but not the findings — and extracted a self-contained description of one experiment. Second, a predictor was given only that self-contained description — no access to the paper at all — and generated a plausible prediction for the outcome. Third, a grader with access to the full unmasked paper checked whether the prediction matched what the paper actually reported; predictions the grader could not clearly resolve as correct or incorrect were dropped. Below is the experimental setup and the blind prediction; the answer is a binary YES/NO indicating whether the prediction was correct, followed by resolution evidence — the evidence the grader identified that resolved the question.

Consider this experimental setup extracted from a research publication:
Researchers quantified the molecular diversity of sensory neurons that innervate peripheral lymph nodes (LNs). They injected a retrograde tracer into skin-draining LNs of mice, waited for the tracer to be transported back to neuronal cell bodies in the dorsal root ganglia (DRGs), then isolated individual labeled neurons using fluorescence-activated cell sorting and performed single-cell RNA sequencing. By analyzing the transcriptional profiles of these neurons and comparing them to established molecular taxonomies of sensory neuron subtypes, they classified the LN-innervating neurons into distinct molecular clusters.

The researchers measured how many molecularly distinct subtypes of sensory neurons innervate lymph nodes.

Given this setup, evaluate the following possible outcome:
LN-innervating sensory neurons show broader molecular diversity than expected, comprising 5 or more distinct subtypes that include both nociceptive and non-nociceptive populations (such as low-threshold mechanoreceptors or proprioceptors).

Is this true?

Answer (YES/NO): NO